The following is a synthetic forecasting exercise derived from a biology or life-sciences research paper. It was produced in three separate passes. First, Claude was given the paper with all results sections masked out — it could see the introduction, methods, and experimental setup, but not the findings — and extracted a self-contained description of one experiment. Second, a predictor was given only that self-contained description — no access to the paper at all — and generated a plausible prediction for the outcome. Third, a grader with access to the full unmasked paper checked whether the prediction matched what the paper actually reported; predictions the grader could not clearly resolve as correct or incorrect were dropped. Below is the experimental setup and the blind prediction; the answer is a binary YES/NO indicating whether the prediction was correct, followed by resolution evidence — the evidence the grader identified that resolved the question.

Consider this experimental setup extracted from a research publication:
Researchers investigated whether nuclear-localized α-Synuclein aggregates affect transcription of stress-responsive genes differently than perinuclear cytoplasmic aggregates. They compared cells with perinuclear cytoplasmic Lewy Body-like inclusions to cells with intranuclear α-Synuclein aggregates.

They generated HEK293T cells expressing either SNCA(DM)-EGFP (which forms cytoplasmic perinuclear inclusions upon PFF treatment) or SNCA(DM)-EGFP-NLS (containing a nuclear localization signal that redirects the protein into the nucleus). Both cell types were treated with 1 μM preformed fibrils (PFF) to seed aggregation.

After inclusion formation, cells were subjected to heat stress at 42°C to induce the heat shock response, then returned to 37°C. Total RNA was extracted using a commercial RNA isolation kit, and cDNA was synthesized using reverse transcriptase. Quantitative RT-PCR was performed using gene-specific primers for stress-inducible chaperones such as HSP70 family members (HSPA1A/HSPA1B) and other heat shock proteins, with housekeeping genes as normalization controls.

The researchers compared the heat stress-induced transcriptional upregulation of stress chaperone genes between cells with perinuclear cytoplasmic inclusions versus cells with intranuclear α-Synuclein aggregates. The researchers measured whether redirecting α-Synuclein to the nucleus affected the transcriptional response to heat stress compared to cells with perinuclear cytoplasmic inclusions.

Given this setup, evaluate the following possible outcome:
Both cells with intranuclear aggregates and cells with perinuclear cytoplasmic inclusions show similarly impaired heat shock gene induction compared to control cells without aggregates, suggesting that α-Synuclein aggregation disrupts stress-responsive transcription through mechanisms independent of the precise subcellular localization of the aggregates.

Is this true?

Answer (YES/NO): NO